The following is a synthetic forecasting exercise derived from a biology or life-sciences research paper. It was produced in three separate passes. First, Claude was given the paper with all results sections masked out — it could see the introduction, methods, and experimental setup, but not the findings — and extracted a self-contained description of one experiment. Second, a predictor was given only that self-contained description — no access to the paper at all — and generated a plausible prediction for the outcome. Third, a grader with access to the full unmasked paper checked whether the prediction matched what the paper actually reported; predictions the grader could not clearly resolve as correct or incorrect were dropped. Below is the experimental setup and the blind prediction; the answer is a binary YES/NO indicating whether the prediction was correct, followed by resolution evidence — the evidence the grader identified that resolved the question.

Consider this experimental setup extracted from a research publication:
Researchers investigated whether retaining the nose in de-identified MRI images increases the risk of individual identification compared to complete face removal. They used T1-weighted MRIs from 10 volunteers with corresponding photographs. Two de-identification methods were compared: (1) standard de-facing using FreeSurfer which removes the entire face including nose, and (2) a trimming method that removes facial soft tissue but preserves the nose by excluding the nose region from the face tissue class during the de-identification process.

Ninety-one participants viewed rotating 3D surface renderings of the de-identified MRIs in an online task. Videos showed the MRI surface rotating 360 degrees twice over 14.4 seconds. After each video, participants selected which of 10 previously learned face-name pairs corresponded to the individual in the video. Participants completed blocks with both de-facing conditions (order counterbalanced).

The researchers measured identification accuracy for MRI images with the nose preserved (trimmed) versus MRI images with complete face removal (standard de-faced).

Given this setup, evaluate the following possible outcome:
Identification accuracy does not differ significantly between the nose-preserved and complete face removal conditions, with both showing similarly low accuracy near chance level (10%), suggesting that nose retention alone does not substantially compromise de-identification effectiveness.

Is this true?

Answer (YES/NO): NO